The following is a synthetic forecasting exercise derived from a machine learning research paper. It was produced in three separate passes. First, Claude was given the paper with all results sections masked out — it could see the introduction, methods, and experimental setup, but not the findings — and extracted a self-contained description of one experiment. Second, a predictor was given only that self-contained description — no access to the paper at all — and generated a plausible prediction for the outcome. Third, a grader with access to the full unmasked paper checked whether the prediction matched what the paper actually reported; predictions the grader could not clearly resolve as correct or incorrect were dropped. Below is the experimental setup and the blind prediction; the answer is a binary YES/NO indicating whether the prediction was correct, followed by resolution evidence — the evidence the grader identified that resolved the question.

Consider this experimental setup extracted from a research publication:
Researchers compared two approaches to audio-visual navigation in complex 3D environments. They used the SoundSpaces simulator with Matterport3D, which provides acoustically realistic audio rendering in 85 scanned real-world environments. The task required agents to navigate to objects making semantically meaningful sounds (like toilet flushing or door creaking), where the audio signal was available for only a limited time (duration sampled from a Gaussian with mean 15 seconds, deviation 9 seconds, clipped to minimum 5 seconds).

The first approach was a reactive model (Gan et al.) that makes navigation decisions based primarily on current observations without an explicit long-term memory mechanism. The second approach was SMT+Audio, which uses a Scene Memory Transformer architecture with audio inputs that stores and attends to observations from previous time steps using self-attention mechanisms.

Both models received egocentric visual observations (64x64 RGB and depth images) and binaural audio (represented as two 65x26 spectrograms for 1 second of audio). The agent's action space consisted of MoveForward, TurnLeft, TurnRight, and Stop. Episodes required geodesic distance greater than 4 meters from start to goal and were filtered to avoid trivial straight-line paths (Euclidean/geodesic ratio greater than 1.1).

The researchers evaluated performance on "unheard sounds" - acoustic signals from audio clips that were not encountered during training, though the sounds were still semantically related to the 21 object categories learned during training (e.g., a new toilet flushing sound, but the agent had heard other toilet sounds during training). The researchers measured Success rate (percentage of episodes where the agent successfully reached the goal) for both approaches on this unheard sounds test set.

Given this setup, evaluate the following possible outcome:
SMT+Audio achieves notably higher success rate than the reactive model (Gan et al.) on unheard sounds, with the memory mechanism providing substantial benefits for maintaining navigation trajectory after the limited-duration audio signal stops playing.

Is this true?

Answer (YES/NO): NO